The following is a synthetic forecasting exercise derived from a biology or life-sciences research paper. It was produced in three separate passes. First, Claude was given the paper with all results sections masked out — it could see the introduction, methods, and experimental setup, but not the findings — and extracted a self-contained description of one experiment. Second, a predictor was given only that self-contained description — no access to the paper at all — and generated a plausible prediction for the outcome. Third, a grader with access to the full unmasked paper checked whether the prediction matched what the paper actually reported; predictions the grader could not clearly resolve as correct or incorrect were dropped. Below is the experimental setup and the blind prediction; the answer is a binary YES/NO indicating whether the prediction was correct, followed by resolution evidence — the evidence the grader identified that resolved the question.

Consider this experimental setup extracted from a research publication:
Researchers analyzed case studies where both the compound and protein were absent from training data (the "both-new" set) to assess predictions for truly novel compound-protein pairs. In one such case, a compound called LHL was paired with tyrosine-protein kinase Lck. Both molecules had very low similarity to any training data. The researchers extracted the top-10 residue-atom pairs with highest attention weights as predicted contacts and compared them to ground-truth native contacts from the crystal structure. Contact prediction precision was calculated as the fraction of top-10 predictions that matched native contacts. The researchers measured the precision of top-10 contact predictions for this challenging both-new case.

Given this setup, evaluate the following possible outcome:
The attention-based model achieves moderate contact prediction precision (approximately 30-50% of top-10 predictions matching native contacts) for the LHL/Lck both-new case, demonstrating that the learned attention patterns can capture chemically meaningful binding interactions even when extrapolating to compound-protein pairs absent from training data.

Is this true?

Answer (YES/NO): YES